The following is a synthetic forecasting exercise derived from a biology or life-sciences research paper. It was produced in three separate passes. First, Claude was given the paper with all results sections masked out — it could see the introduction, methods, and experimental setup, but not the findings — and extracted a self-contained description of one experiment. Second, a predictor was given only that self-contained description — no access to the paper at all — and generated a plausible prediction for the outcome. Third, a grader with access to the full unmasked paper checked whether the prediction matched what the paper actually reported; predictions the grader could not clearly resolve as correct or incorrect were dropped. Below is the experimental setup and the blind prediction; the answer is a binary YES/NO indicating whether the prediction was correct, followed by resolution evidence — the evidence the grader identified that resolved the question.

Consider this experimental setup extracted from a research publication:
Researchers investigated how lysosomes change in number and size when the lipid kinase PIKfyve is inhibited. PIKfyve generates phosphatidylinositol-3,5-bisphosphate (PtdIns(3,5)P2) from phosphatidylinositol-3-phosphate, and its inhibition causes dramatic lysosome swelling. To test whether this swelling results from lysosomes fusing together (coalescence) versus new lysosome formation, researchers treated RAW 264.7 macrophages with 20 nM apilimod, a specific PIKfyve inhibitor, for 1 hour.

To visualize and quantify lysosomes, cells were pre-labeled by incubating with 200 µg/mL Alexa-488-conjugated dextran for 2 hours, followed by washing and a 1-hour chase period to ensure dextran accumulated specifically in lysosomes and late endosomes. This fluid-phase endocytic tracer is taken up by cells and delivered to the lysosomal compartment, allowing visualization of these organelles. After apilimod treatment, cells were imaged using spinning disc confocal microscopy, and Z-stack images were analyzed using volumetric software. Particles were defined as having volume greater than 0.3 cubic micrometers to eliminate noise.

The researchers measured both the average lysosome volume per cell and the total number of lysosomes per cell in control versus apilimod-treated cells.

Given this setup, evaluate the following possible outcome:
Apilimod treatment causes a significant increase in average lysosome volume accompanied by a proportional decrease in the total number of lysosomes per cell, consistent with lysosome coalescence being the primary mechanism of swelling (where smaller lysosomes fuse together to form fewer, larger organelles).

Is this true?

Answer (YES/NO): YES